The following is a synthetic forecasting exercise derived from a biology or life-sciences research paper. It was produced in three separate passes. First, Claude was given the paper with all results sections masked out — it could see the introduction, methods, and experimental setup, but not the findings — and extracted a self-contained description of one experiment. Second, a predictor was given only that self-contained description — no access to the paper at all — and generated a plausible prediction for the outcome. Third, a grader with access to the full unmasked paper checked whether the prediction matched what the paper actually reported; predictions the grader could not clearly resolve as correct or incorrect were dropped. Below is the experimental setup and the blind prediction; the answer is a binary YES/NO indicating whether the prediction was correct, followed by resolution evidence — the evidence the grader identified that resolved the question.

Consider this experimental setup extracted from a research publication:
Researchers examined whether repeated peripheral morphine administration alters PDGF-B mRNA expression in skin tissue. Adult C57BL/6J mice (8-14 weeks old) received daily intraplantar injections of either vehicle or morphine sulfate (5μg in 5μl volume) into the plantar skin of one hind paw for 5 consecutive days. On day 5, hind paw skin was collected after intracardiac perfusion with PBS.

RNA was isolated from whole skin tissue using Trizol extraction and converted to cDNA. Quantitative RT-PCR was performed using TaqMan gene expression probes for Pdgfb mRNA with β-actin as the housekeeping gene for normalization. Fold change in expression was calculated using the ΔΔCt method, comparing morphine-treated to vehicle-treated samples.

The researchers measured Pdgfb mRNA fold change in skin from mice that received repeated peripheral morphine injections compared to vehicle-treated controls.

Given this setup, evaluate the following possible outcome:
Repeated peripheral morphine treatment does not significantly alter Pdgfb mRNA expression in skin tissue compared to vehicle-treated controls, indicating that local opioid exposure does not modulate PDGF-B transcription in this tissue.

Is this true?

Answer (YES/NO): NO